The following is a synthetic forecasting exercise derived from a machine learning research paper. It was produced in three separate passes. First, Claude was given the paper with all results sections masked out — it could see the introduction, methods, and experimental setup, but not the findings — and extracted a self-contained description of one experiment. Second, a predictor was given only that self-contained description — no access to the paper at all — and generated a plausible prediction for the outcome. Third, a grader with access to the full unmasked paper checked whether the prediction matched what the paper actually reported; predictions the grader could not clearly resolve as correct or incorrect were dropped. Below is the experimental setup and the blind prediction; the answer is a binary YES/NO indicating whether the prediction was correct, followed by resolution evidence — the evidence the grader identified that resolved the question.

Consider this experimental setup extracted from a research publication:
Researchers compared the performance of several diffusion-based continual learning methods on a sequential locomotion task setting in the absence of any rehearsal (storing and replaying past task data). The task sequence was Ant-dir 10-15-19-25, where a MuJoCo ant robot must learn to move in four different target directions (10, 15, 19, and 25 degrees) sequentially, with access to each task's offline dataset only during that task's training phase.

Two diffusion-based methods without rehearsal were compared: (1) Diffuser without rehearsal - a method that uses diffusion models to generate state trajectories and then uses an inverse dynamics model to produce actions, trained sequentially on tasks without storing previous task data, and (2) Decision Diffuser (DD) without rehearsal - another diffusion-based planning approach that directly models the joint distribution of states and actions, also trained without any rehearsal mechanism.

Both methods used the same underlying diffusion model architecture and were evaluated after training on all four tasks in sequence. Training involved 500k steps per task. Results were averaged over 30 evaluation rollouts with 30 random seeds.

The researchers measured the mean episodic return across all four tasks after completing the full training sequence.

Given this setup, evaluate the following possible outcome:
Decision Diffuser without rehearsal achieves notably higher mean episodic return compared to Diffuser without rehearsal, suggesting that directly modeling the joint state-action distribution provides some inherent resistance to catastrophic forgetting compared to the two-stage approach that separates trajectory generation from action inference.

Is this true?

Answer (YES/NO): NO